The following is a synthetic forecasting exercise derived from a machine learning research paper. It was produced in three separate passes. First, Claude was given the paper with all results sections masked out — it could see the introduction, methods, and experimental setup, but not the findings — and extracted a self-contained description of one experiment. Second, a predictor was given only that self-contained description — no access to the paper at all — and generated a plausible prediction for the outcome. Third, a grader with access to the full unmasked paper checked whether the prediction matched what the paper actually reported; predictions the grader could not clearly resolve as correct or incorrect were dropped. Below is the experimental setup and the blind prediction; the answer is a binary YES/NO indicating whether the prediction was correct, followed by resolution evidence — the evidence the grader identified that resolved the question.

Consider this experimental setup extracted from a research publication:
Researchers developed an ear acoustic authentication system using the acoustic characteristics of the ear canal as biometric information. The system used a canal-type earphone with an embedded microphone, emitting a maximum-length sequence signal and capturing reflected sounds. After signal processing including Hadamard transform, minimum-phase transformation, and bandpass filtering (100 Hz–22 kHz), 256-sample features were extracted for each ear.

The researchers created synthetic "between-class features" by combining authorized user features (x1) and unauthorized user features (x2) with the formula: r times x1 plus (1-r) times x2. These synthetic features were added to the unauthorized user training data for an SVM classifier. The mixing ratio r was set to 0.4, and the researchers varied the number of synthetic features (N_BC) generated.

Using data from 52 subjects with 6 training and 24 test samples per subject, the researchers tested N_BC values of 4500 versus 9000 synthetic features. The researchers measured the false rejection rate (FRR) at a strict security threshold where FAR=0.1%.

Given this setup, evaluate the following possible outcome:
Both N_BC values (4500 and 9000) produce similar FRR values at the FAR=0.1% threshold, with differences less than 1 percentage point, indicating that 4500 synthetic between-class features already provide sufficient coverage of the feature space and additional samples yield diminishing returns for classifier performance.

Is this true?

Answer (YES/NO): NO